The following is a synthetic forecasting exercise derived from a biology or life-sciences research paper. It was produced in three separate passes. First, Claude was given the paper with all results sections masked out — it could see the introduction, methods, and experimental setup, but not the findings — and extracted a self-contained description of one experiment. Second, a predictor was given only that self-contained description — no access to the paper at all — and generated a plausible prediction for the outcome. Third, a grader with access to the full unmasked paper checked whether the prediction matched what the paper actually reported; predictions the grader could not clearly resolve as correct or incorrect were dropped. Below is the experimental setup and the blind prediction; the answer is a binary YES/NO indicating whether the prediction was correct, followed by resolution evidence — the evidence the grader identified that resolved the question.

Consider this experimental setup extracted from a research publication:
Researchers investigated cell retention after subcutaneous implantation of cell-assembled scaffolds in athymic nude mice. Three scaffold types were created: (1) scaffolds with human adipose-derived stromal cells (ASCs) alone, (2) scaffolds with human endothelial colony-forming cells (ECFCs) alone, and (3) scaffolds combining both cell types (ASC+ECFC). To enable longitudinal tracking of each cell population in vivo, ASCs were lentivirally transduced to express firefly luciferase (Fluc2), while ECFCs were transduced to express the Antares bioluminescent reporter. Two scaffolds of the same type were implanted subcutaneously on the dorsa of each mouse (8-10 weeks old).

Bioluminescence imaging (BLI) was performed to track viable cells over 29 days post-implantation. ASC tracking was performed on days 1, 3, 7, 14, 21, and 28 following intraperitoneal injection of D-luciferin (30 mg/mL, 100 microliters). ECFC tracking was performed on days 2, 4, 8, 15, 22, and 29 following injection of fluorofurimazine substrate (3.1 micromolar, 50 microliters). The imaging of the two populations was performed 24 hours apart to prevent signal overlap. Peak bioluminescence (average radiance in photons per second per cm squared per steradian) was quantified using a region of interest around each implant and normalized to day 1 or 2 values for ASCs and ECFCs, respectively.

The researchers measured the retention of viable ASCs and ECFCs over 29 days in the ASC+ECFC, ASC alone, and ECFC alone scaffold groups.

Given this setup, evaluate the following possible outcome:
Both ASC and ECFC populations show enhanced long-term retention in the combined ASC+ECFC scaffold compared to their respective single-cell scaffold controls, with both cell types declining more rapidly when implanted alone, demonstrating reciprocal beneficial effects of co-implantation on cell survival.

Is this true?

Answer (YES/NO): NO